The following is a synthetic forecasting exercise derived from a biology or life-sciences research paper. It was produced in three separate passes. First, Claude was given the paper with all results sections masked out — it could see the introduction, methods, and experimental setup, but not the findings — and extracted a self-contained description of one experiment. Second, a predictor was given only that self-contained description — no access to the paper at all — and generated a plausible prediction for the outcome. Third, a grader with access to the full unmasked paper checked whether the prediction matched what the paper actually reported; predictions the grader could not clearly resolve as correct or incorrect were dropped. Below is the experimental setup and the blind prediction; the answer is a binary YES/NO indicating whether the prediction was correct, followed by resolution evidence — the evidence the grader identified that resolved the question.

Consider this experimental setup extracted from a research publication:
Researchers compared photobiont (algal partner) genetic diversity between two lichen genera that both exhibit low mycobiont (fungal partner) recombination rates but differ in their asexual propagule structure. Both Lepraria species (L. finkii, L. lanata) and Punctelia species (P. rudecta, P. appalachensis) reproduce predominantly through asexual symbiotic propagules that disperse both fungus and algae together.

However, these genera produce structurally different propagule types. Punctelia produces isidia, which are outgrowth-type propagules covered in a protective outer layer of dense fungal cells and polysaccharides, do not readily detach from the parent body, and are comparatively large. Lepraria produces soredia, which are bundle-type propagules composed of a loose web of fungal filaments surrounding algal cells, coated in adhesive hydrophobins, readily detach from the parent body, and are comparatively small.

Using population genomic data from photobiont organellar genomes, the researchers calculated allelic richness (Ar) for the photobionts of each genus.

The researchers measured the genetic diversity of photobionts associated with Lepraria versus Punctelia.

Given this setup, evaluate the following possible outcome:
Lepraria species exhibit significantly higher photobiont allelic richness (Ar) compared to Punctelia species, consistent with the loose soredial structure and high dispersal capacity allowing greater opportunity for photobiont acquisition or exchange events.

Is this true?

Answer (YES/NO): YES